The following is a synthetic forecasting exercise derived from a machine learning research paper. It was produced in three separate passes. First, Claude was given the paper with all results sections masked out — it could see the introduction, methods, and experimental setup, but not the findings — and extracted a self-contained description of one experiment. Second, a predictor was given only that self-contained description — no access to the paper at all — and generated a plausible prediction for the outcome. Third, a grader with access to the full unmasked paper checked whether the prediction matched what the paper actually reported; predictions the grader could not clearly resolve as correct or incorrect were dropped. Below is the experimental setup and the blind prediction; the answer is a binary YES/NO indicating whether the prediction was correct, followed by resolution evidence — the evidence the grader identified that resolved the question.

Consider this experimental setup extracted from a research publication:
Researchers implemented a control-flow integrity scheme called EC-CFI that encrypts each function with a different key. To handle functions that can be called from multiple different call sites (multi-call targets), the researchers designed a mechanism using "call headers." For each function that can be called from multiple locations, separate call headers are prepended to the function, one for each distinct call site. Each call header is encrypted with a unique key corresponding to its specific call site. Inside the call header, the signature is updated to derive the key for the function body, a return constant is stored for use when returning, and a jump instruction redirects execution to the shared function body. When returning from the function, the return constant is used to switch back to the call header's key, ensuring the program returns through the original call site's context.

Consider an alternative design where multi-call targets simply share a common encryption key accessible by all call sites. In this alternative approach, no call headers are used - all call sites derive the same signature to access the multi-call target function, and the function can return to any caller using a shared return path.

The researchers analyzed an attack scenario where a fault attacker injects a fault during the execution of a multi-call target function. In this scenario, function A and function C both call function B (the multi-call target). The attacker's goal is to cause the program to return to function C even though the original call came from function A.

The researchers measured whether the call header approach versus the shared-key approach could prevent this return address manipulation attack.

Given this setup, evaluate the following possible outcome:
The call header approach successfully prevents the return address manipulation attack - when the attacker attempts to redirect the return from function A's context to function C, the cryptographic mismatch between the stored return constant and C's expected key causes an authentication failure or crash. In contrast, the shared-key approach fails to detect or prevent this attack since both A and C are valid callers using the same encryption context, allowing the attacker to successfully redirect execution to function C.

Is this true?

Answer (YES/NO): YES